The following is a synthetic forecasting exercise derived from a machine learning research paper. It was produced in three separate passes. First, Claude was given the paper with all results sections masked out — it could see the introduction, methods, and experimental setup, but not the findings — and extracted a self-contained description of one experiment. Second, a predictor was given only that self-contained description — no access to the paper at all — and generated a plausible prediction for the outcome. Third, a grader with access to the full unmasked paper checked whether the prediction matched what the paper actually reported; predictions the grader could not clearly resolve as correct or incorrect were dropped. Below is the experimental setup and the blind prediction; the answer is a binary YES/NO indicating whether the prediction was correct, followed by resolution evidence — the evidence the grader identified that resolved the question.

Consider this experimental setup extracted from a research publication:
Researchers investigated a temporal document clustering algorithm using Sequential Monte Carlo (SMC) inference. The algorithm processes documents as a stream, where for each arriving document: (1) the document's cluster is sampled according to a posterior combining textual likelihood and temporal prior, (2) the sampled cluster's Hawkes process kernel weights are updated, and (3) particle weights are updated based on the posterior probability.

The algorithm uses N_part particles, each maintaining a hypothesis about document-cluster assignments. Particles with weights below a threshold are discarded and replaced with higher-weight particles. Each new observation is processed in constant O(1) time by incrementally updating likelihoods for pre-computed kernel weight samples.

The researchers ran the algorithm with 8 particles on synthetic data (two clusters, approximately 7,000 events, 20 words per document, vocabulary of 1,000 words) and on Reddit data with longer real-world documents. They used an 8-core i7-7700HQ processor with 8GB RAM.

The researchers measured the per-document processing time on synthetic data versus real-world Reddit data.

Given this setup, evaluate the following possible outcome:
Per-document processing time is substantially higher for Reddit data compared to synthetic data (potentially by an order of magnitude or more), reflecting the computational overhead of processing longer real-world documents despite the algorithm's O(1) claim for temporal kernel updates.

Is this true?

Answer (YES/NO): NO